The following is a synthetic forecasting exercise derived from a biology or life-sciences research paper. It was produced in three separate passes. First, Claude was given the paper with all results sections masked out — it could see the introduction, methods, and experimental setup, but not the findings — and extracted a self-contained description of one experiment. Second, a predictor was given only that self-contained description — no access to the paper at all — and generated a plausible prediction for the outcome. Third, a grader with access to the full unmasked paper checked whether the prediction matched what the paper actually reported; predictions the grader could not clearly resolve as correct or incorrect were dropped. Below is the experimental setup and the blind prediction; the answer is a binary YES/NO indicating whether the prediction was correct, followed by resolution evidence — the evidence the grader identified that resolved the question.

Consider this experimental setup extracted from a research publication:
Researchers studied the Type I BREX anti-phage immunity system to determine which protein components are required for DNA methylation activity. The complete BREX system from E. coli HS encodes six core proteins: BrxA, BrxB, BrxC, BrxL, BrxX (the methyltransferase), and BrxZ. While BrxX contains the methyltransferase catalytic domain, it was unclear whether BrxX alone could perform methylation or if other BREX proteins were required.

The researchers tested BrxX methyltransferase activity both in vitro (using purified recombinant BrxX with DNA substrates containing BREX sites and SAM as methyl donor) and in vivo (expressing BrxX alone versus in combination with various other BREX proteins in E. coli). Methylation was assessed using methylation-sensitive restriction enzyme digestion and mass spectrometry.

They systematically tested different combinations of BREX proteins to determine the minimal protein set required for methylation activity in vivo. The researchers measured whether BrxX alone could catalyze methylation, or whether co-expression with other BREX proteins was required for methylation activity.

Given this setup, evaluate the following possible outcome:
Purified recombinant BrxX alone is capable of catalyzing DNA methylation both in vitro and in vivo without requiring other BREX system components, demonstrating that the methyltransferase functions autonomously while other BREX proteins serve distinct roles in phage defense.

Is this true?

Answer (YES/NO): NO